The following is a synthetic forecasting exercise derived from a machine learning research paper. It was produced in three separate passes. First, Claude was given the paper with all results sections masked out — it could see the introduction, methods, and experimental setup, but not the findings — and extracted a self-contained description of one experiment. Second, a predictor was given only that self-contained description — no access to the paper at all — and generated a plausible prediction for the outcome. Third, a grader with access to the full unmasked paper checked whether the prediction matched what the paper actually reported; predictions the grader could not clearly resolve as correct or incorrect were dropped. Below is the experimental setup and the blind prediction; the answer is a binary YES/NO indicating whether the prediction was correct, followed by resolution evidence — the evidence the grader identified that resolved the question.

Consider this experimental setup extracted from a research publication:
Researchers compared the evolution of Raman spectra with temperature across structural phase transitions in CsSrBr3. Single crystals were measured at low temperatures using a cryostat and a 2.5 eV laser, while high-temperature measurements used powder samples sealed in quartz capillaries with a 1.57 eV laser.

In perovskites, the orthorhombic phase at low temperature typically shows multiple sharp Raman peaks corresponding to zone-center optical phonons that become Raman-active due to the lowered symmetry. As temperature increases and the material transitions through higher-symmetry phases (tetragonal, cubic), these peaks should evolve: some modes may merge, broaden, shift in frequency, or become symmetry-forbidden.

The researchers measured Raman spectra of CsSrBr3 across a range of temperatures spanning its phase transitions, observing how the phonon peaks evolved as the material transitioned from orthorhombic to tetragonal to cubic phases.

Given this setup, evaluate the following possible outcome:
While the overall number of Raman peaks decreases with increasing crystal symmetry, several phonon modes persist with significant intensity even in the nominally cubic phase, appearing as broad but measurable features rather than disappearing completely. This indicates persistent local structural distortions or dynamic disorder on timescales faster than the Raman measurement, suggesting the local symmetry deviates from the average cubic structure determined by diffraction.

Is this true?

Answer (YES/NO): NO